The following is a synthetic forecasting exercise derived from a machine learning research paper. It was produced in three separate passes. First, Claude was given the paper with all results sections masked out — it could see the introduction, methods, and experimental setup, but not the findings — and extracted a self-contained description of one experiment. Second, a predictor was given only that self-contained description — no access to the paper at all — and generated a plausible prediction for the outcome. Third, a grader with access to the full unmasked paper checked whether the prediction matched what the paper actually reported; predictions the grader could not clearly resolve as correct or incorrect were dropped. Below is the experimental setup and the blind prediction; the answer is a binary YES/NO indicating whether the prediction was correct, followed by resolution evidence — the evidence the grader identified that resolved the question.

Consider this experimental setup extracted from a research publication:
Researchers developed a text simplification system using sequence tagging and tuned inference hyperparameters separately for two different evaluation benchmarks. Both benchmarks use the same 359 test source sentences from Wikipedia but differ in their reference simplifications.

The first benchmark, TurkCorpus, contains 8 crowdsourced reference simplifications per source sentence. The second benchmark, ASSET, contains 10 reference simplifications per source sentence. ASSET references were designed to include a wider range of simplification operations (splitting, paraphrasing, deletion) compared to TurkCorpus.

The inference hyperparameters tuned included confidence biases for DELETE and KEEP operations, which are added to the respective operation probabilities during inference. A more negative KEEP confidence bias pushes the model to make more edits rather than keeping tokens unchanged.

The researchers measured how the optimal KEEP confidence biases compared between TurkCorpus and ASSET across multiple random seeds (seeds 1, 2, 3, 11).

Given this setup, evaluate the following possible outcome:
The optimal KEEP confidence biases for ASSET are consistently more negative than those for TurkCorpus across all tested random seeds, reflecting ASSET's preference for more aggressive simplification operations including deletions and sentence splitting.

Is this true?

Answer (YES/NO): YES